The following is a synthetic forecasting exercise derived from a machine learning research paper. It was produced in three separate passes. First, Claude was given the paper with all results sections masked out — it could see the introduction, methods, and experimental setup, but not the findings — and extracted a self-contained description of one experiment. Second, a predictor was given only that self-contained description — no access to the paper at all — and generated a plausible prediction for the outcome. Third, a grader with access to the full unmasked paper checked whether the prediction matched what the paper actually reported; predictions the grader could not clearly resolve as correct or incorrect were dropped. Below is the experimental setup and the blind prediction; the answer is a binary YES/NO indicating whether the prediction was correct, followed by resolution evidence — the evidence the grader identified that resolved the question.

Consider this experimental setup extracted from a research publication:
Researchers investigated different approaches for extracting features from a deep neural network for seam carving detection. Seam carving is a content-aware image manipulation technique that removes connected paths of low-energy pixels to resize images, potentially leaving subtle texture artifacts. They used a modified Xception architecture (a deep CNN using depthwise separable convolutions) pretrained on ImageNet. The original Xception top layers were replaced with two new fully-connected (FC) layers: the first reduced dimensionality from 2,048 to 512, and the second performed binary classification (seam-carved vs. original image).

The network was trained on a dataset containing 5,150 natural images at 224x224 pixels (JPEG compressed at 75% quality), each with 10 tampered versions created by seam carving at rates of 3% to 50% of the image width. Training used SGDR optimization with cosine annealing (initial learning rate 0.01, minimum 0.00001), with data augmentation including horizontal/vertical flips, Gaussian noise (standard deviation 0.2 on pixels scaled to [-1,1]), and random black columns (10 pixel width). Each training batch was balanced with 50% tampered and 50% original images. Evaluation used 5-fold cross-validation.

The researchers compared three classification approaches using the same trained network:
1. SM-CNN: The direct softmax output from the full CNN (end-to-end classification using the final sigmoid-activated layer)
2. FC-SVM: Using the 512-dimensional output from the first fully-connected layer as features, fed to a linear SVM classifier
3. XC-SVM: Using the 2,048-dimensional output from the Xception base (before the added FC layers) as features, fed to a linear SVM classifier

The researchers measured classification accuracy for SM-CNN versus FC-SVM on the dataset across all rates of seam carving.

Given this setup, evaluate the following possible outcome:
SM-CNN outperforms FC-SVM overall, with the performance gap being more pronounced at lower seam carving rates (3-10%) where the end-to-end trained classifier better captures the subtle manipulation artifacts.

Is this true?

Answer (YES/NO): NO